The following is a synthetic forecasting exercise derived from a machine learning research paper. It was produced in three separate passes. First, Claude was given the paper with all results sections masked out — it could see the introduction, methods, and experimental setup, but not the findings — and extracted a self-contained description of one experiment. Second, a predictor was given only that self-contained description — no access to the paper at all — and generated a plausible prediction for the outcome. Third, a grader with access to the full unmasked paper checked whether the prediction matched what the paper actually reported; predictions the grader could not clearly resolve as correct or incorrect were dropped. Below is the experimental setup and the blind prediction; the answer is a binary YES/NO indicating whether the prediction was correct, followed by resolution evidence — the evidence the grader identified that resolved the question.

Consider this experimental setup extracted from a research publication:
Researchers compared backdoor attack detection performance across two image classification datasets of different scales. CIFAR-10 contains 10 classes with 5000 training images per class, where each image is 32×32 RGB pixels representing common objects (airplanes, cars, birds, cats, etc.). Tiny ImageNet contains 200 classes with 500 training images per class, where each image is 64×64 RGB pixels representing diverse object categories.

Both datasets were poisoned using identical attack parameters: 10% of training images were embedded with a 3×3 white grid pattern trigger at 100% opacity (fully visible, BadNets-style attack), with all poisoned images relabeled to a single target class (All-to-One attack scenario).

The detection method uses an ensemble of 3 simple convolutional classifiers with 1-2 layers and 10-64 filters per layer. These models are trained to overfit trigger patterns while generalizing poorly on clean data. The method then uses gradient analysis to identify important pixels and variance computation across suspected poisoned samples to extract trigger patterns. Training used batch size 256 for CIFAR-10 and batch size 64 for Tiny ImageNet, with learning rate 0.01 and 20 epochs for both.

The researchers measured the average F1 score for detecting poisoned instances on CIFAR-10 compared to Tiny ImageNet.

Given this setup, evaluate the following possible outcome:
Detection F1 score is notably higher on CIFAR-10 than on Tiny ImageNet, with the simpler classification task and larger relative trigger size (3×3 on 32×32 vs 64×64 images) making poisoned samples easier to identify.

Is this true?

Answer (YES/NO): NO